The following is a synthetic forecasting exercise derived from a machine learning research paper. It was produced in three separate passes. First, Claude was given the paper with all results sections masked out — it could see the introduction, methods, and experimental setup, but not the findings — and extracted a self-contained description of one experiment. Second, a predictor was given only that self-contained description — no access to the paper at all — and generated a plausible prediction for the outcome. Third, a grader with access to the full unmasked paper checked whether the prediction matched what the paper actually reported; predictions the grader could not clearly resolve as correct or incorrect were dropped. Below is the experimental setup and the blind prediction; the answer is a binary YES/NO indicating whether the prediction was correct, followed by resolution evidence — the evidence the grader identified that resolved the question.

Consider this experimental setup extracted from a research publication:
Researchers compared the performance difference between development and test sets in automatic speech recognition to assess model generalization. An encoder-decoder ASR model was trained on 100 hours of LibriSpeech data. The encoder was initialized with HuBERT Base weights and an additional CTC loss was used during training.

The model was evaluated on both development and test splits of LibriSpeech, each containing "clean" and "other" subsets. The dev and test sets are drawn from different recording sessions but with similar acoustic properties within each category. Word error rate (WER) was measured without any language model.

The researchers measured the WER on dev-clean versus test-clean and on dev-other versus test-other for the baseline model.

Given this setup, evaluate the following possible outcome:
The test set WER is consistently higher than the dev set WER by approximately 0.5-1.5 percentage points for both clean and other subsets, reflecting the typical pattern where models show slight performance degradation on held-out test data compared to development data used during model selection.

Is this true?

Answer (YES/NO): NO